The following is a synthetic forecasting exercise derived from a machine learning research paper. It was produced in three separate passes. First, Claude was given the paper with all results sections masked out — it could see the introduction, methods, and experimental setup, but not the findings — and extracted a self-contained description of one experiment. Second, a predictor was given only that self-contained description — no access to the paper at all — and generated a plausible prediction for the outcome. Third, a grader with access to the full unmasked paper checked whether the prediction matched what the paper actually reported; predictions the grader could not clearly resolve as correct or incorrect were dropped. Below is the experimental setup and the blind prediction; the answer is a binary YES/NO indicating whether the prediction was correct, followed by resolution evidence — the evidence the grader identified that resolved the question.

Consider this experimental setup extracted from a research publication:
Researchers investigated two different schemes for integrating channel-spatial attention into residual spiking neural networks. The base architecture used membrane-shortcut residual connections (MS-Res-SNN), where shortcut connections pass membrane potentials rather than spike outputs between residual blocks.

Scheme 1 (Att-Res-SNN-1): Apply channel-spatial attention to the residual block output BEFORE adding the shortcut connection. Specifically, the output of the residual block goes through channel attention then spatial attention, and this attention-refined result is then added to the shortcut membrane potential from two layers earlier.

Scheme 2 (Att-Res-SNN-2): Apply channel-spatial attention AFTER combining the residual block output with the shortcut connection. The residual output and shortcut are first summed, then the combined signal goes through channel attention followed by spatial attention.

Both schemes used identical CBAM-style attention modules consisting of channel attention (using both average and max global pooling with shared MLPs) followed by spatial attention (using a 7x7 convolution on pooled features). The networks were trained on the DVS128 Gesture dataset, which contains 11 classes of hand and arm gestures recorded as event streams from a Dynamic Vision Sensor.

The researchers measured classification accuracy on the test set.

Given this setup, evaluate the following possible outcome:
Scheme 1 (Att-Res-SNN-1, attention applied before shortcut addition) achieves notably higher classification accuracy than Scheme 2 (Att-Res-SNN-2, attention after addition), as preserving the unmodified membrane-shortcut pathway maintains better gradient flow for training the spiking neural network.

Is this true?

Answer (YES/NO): NO